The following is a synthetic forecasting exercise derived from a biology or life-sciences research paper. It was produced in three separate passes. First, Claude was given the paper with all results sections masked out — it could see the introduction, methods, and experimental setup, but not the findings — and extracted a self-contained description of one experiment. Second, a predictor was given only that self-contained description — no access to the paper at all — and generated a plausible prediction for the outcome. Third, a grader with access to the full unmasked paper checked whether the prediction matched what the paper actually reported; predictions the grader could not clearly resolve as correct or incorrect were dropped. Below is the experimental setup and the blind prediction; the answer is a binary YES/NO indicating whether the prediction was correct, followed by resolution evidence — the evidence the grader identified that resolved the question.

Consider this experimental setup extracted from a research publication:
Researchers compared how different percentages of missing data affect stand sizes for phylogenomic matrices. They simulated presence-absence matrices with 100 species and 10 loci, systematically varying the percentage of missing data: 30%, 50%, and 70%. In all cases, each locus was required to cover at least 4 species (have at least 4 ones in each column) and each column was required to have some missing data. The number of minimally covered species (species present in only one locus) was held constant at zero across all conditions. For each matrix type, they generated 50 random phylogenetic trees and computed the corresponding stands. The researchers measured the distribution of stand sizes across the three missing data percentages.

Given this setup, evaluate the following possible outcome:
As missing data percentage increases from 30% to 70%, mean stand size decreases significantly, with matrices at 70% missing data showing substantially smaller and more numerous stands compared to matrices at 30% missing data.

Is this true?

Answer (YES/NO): NO